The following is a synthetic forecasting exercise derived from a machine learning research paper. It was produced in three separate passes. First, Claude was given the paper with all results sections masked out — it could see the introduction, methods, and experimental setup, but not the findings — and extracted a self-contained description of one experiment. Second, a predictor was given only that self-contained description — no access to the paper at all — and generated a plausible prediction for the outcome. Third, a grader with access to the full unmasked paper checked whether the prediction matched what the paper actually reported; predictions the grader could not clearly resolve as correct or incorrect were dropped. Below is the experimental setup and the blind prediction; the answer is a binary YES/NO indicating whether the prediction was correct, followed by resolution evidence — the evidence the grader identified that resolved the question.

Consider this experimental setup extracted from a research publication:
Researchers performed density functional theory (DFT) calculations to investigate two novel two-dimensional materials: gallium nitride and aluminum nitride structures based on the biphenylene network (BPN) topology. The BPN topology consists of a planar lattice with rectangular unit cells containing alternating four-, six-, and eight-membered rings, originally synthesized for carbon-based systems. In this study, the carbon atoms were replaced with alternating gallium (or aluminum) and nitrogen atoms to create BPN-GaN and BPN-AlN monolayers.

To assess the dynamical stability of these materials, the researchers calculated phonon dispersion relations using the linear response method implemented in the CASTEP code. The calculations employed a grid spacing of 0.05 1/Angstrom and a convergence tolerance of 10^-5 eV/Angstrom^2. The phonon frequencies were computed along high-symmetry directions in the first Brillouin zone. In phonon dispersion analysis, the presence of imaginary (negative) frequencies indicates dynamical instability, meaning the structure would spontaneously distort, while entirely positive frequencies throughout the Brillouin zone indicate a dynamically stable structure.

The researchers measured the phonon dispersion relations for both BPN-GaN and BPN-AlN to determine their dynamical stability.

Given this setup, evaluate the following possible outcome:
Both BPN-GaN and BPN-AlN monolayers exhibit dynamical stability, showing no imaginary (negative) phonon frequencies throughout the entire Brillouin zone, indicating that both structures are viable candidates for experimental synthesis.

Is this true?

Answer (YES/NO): NO